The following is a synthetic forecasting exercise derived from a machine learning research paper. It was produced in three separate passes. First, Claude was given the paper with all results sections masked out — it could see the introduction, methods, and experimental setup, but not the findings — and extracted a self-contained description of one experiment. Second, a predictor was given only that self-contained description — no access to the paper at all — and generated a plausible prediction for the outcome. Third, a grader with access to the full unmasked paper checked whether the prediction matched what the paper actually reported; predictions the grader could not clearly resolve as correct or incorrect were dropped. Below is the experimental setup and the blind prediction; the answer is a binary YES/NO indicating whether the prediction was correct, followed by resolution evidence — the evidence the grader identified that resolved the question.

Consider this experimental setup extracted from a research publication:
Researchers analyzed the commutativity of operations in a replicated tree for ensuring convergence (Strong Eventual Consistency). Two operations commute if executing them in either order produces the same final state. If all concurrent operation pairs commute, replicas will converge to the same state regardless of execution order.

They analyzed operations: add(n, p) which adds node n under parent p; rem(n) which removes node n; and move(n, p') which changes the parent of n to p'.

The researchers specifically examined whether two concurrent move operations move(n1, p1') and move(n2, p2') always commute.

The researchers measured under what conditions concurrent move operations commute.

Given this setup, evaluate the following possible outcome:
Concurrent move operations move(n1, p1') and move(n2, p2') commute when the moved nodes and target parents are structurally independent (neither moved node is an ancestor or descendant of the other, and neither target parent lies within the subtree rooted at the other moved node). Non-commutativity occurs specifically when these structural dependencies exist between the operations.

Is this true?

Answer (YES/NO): NO